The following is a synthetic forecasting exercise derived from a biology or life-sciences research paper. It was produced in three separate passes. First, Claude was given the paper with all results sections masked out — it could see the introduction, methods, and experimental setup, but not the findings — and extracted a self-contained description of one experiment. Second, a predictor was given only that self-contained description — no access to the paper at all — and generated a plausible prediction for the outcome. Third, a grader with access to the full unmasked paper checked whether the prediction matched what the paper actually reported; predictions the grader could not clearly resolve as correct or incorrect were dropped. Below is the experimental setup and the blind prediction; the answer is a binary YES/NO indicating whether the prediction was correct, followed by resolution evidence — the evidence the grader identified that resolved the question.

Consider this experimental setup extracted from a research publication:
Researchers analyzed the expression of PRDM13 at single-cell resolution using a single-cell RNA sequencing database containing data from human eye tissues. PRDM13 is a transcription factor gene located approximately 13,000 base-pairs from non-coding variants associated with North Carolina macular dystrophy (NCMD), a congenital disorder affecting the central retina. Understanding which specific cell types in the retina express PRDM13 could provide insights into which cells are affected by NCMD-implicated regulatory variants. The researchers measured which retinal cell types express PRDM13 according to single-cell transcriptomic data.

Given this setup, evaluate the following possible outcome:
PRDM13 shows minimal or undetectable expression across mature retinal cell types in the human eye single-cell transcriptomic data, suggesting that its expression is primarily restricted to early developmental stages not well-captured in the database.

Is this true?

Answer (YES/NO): NO